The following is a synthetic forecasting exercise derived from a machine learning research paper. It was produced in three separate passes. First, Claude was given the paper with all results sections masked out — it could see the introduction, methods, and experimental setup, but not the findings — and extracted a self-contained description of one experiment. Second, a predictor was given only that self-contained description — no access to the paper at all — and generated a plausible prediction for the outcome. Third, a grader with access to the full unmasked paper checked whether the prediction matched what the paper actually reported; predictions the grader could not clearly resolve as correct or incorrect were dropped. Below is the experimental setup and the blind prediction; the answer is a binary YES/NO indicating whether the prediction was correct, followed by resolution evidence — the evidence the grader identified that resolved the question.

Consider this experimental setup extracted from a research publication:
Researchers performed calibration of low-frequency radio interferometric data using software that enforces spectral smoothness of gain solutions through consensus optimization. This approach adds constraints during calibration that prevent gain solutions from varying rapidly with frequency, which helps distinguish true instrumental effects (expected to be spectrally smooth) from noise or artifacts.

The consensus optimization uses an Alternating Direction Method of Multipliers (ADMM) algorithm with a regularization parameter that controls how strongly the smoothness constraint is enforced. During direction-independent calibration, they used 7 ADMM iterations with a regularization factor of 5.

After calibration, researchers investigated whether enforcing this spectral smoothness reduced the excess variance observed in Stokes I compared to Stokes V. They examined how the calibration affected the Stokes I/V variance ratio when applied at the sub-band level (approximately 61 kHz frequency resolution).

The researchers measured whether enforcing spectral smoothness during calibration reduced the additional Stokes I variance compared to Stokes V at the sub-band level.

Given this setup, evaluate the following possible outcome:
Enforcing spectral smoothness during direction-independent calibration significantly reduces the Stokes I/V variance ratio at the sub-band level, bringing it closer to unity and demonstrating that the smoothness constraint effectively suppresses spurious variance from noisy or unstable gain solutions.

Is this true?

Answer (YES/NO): YES